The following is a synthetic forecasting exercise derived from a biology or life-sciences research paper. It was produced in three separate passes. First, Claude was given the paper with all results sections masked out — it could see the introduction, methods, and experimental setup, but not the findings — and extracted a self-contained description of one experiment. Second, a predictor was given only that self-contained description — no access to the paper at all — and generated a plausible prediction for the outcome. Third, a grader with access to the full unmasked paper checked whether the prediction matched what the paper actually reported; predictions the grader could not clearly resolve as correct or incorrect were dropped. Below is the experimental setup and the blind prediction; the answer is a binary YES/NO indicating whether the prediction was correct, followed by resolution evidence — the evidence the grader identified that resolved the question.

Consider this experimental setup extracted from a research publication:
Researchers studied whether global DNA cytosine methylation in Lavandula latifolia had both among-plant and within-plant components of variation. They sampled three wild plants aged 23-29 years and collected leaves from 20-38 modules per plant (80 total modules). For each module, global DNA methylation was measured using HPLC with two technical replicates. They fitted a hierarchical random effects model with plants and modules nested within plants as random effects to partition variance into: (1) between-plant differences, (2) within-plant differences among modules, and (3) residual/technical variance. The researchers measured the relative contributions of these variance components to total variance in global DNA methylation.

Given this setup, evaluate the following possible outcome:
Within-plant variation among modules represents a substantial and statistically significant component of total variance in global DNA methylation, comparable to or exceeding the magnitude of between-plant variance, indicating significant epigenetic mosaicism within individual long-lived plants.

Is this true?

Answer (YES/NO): YES